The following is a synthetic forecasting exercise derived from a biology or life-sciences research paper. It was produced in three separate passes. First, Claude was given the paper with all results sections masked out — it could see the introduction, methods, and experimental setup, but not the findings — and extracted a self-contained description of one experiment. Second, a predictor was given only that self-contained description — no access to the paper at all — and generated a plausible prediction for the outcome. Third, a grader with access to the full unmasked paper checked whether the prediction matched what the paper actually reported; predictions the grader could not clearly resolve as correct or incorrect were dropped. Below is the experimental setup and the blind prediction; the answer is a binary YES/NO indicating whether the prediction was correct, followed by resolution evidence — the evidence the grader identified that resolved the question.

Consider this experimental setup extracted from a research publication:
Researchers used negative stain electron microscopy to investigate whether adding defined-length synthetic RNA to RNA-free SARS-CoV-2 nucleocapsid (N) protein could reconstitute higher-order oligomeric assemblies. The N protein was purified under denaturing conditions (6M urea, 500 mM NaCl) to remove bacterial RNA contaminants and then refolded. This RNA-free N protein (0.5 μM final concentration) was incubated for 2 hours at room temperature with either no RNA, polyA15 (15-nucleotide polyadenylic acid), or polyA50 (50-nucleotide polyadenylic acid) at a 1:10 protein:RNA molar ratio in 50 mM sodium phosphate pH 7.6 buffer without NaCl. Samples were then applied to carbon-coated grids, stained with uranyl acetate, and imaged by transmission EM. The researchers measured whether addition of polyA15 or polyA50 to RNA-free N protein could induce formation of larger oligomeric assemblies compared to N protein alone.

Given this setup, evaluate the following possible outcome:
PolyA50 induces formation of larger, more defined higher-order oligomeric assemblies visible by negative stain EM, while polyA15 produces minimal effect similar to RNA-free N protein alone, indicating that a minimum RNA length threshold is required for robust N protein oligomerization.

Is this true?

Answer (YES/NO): NO